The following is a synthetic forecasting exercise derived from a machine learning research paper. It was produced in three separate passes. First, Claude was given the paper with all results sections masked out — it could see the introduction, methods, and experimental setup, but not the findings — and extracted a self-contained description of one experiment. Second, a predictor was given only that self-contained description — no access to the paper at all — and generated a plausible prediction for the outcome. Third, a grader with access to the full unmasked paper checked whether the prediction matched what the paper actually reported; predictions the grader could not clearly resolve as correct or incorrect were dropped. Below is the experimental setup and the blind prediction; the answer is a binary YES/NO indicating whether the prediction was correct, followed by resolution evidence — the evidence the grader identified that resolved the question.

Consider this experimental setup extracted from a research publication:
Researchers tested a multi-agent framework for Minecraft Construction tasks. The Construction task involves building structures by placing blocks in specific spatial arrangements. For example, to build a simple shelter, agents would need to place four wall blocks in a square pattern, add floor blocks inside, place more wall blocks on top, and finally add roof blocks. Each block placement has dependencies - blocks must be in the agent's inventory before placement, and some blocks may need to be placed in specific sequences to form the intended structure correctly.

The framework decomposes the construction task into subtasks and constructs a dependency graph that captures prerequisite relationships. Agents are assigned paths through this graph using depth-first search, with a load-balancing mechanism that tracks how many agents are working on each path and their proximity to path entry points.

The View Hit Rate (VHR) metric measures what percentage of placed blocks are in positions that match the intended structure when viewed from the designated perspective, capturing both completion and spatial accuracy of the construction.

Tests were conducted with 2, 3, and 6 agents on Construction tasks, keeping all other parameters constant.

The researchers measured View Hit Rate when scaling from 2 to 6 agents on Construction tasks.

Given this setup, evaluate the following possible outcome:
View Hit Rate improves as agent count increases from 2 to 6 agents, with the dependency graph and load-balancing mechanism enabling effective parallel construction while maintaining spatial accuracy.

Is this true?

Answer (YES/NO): YES